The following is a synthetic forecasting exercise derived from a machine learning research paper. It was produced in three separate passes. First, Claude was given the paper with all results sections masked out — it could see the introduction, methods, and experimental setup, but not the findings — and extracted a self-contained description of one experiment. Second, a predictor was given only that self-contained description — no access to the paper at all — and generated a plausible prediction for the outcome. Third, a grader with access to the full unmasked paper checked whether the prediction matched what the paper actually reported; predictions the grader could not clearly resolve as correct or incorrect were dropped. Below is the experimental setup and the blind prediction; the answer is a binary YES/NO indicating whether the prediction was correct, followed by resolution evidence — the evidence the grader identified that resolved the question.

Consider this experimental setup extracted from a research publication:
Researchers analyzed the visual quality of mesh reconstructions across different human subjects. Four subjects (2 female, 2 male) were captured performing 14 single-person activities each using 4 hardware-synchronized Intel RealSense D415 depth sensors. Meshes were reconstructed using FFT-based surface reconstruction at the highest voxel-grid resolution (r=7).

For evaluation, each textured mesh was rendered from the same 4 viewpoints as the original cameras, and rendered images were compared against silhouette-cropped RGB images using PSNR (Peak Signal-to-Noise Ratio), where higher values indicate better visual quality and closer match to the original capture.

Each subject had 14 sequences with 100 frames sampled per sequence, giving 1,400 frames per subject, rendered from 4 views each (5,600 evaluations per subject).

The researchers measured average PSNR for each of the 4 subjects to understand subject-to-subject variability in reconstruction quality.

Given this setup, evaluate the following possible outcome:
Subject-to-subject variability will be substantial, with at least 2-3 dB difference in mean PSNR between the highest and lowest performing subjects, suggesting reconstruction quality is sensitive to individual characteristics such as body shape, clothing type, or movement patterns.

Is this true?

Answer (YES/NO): YES